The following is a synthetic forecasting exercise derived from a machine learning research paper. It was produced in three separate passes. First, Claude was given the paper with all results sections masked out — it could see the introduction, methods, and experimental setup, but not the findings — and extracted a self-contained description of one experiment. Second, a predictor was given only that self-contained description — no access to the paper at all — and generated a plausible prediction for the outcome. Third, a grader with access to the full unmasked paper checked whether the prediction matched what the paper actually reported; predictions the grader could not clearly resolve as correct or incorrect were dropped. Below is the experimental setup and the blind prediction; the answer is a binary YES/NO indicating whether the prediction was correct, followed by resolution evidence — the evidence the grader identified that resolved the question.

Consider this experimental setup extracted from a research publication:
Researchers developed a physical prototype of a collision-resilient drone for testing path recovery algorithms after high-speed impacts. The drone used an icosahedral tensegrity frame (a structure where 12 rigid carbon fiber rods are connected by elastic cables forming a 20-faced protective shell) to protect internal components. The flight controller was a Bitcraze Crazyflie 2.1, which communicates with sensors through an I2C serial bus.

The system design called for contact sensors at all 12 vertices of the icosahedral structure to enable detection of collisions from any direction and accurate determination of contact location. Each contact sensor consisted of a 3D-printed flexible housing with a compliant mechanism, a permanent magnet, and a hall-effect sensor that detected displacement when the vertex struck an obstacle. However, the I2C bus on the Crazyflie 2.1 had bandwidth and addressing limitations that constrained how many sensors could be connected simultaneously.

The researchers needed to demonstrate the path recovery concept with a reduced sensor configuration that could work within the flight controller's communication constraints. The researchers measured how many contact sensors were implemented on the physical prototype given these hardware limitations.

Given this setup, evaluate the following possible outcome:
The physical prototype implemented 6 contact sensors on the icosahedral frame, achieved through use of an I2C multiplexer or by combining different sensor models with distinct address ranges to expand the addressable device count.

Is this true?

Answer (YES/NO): NO